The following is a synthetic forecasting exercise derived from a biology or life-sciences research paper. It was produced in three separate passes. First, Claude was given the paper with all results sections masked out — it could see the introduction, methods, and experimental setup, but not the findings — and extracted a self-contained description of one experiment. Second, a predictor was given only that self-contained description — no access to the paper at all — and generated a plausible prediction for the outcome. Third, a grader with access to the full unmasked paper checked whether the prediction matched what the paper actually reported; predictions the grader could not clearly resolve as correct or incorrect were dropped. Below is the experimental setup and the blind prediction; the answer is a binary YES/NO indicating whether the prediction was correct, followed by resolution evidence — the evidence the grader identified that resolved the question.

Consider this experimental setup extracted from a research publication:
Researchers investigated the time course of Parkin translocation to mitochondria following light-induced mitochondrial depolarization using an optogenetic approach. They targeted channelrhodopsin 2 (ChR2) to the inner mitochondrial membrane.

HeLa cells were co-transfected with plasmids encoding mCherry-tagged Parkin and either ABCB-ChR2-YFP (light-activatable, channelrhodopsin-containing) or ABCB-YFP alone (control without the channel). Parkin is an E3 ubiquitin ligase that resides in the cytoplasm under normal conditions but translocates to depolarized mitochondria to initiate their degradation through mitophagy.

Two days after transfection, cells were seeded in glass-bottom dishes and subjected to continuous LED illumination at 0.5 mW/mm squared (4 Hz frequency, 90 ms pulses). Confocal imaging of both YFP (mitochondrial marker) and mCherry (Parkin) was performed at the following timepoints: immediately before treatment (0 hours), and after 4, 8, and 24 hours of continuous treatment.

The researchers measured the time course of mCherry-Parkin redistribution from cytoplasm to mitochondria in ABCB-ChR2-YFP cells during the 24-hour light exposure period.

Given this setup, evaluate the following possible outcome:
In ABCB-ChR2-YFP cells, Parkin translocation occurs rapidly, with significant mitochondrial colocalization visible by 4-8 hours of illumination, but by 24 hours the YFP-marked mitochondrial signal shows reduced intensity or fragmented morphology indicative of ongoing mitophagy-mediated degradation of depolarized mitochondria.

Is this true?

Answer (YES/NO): YES